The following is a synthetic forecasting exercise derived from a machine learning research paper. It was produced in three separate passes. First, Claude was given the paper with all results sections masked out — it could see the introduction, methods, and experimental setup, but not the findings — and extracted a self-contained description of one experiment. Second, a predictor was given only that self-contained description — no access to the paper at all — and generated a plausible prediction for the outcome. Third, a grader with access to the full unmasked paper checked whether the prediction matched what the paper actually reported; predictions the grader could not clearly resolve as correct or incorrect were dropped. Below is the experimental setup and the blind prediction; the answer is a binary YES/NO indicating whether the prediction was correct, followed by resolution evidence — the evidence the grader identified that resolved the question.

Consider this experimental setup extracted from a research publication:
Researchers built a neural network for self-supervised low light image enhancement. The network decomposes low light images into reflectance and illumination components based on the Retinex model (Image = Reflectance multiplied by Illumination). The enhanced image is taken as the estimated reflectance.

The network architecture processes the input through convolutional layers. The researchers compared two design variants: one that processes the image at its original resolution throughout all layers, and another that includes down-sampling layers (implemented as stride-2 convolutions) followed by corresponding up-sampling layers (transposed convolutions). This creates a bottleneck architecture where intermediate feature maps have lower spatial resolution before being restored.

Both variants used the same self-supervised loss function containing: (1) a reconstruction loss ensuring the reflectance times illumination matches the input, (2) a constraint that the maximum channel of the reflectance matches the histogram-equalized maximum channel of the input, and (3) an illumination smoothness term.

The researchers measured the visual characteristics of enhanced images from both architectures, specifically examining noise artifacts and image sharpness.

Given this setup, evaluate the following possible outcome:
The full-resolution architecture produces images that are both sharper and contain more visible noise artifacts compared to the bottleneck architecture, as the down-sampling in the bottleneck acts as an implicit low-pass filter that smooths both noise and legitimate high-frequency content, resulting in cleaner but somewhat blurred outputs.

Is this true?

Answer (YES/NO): YES